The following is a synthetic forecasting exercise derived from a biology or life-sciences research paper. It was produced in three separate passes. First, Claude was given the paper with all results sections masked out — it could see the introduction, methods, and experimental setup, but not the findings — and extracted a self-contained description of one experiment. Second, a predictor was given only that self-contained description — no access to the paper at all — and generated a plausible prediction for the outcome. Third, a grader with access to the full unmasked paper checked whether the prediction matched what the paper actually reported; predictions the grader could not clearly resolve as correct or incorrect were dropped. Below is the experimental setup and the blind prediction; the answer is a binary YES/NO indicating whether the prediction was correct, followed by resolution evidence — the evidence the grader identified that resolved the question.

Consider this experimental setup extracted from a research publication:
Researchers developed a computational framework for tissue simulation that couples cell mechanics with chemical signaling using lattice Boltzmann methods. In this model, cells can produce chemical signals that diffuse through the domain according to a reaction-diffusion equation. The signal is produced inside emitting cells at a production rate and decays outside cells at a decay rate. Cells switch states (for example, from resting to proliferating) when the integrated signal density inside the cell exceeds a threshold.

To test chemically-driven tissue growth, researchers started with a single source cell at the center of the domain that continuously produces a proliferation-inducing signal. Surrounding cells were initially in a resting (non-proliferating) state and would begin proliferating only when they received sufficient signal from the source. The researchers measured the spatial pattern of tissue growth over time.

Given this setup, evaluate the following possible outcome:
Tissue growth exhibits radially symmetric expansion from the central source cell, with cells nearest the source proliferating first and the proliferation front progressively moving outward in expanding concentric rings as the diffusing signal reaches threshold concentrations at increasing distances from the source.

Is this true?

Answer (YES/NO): NO